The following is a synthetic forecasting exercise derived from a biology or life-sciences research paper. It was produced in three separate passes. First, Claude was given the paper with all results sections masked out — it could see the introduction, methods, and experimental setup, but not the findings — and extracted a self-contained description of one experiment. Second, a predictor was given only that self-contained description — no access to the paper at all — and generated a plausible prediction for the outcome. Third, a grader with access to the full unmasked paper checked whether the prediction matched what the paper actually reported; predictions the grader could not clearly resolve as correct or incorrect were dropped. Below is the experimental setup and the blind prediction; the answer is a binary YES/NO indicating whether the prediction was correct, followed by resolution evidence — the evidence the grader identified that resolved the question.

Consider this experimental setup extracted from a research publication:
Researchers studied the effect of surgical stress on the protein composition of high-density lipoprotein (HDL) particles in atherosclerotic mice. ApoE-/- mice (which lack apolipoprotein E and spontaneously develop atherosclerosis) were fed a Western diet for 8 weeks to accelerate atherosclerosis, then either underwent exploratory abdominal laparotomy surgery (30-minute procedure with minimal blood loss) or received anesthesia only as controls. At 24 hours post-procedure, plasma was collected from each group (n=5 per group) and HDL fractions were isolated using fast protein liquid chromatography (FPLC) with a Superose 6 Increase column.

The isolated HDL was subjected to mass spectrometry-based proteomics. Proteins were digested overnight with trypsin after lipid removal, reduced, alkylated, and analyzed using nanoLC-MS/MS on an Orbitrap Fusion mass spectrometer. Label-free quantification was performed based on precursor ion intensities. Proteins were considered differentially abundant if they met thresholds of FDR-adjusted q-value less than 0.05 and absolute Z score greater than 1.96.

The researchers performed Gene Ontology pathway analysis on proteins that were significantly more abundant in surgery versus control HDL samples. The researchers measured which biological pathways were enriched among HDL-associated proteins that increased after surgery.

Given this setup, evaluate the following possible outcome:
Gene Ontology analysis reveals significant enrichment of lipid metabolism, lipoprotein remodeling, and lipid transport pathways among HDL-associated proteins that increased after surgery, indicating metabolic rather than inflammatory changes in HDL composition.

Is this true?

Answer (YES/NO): NO